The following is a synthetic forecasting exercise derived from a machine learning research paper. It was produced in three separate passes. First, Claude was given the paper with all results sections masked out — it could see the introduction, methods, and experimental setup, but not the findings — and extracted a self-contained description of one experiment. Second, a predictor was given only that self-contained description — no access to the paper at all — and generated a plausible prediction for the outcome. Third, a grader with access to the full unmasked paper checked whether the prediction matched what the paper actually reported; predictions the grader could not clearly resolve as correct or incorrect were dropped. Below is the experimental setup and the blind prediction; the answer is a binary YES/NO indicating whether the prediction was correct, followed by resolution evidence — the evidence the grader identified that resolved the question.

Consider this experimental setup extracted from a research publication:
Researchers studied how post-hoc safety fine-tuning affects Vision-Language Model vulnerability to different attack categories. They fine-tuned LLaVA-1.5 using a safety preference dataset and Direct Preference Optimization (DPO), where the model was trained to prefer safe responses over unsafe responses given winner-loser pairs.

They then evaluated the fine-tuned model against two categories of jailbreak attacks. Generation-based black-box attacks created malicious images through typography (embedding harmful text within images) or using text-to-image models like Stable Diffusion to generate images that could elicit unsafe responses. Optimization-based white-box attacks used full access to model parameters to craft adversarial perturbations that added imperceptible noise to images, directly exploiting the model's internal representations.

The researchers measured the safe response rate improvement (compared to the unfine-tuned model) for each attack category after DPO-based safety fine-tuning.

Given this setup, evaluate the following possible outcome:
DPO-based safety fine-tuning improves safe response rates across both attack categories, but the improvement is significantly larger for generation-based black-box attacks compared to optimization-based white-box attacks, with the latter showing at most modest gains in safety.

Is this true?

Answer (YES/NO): NO